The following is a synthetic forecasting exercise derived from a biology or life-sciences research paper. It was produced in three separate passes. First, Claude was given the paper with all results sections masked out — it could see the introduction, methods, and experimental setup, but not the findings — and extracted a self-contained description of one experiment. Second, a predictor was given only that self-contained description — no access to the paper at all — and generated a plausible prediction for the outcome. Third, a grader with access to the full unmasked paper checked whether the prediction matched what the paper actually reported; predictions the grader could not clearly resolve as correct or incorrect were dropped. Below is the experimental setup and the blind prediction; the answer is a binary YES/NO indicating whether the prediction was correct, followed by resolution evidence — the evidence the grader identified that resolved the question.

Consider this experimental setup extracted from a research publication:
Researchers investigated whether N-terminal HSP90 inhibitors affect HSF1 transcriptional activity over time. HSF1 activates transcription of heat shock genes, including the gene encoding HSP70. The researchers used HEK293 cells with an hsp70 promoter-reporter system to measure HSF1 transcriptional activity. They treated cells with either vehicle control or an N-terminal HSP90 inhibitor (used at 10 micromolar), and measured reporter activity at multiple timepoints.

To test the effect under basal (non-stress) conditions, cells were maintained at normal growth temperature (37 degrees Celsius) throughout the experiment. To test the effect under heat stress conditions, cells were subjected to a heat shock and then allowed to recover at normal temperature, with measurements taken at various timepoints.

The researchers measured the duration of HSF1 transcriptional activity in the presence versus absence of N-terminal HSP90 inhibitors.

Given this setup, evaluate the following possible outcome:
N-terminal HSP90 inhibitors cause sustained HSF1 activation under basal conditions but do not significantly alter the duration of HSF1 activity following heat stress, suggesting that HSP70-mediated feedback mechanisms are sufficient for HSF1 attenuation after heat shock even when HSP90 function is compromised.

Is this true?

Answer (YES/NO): NO